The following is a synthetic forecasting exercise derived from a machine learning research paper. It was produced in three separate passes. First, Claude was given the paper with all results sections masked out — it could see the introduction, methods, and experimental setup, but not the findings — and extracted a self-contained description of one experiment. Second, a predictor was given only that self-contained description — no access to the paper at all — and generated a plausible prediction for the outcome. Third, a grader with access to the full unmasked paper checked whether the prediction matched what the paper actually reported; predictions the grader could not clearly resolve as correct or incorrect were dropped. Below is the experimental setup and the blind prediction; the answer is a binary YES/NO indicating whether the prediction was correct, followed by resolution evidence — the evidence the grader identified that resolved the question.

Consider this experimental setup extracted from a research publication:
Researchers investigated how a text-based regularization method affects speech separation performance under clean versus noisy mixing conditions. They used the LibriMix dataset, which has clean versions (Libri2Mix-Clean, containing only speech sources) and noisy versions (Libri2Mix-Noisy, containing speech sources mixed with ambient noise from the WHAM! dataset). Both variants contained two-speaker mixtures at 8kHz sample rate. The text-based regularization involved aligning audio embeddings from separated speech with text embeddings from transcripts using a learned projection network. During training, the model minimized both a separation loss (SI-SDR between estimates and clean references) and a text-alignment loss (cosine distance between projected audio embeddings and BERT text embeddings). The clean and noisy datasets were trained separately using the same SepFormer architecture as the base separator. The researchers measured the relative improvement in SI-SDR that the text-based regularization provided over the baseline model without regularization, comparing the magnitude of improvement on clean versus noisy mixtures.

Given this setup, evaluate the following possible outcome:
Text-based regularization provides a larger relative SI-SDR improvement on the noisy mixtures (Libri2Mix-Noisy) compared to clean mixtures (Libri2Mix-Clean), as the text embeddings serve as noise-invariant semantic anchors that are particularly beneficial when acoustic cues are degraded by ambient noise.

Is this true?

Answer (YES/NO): NO